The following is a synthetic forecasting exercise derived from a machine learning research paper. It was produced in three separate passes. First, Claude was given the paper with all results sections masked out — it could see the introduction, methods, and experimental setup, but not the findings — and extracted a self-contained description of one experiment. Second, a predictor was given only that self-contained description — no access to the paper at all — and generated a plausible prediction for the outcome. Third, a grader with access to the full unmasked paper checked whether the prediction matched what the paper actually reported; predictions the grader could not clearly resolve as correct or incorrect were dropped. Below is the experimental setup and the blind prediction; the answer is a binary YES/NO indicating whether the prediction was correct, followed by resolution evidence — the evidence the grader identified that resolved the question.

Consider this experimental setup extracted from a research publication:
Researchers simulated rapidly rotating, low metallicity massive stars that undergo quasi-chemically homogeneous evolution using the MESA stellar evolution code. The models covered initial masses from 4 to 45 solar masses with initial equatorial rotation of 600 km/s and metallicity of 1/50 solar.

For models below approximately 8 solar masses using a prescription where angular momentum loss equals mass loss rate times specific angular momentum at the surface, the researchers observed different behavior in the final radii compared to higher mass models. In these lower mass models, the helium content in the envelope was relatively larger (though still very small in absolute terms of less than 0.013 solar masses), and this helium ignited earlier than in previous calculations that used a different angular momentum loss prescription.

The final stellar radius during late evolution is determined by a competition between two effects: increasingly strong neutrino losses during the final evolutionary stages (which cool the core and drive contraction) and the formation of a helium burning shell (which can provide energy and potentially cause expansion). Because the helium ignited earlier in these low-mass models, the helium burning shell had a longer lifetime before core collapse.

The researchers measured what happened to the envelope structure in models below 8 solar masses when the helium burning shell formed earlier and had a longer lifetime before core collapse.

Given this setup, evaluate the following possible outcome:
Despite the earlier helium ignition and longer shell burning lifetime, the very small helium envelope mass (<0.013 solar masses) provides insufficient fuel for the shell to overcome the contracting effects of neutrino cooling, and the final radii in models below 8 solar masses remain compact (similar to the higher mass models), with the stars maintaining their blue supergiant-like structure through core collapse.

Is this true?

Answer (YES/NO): NO